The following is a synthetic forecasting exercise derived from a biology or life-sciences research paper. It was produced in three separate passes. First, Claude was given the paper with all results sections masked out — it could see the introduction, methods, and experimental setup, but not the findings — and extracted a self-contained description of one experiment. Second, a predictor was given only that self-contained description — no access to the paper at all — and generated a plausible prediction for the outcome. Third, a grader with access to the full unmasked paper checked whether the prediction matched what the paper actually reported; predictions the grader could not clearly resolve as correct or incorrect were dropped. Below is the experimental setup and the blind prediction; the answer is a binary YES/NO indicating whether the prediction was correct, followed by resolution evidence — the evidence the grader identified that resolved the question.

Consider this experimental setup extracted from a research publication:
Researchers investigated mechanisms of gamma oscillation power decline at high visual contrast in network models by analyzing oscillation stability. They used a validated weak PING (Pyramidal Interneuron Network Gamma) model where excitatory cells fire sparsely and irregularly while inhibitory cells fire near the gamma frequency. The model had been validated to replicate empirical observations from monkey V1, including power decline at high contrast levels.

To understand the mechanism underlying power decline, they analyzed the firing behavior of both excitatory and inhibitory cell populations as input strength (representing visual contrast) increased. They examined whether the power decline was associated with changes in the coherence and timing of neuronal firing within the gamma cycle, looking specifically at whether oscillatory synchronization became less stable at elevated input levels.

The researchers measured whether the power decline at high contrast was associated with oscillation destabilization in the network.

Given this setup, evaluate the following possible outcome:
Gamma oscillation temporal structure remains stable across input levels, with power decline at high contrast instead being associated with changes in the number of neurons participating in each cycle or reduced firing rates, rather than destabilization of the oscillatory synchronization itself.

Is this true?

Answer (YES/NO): NO